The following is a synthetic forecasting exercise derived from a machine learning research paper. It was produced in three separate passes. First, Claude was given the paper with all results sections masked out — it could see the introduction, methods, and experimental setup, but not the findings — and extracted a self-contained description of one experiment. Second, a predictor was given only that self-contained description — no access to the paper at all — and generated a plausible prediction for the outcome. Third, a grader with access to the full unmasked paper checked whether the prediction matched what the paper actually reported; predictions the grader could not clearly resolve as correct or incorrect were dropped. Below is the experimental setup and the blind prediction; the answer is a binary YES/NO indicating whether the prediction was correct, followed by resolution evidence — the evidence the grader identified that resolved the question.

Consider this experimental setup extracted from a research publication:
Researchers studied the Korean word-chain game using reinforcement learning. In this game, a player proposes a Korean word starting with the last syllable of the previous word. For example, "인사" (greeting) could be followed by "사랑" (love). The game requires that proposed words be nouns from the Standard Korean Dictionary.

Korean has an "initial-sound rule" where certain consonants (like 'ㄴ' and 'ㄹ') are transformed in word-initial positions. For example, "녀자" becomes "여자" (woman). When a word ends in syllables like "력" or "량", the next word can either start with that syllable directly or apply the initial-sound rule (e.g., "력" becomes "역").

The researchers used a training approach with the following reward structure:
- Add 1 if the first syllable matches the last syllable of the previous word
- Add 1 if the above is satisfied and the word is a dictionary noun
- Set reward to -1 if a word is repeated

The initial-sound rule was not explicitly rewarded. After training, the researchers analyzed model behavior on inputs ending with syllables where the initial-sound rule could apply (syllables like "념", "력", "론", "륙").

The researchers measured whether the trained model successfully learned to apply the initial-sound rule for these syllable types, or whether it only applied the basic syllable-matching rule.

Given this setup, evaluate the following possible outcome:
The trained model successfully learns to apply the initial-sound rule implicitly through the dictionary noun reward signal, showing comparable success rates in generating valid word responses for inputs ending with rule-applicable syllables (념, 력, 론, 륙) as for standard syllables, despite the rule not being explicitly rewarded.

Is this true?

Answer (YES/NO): NO